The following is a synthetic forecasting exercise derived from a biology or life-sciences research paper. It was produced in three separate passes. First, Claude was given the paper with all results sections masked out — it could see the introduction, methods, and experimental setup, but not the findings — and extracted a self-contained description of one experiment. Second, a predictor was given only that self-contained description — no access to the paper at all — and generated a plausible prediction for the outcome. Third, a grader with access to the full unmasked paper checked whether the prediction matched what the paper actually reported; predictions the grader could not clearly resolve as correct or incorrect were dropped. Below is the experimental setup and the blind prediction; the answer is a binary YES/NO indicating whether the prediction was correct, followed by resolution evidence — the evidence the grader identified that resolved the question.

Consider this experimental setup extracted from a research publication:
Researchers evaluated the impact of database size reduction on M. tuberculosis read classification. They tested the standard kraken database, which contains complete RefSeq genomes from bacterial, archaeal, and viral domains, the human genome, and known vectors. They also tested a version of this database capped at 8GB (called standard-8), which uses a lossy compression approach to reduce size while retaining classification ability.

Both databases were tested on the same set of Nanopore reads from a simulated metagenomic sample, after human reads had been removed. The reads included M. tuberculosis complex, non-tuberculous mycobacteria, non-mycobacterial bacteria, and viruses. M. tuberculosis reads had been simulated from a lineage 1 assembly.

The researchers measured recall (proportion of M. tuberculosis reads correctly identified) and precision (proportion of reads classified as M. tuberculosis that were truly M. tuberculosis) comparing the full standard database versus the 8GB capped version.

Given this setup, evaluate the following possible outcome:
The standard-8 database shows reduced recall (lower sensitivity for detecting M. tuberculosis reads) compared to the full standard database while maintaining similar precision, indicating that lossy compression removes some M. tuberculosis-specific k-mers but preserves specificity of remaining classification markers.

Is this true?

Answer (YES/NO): NO